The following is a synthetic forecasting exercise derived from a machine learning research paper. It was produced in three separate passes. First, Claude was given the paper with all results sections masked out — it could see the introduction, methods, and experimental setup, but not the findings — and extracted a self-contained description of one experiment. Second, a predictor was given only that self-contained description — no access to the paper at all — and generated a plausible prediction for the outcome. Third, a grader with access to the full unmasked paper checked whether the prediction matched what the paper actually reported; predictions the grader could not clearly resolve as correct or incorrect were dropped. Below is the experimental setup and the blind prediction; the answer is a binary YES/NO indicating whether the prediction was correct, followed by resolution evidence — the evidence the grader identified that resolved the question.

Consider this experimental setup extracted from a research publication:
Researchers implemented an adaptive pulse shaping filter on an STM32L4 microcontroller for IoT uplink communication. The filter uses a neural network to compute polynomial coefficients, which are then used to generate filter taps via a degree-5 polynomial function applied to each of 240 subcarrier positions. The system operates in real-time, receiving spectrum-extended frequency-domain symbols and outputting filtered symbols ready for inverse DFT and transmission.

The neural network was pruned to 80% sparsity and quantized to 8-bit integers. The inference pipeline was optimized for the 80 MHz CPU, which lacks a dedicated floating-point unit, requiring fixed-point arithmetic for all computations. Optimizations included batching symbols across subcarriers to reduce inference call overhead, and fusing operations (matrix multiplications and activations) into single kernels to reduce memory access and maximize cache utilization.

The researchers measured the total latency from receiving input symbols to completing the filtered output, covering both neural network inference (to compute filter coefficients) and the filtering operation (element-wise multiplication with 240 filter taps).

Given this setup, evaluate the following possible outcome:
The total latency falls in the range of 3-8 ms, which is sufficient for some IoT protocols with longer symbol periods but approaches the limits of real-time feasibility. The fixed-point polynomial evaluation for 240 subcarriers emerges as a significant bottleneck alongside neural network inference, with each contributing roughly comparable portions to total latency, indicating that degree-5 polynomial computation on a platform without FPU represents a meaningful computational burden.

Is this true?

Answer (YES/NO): NO